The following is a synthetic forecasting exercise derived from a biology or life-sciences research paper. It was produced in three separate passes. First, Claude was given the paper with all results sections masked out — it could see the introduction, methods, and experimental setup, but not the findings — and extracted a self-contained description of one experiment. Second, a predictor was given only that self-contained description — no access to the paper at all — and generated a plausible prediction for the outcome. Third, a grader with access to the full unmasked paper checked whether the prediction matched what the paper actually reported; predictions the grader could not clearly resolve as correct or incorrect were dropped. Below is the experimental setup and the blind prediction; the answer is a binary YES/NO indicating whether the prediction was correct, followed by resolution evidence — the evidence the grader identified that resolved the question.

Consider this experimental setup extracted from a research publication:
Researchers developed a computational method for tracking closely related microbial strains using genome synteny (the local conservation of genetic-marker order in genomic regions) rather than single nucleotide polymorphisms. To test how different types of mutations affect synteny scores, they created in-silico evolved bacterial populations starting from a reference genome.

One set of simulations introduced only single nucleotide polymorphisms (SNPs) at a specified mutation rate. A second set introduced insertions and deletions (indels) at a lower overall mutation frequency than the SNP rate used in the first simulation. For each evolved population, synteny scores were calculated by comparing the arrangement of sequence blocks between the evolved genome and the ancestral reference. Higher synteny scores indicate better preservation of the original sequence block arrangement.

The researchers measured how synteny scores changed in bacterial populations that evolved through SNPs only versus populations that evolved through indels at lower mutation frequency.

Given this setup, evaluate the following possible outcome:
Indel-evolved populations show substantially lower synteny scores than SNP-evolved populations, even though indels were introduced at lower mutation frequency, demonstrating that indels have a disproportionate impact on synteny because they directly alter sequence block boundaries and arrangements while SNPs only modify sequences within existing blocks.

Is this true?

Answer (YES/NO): YES